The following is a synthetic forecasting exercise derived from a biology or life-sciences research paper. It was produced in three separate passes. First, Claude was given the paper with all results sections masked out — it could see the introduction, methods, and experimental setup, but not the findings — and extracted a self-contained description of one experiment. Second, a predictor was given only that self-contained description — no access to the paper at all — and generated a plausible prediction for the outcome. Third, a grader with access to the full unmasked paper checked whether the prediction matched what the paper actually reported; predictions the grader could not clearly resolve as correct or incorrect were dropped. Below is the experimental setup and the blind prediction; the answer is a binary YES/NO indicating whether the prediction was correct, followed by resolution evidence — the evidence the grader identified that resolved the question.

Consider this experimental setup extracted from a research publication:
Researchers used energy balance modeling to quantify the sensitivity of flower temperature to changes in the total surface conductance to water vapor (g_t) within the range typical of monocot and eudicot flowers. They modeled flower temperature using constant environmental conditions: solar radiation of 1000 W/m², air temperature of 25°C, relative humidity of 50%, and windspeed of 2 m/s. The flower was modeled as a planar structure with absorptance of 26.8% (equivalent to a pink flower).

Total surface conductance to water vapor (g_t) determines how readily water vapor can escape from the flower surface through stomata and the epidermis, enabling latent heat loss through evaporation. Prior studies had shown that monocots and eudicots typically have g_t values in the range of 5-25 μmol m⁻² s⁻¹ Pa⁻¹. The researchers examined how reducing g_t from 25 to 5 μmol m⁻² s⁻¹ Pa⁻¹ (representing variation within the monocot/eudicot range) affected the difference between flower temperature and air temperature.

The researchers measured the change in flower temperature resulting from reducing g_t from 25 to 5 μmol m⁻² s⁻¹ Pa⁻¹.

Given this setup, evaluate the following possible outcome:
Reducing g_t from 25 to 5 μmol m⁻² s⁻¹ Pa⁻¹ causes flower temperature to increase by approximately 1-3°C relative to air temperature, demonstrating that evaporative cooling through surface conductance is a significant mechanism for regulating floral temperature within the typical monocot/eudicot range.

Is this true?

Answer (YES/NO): YES